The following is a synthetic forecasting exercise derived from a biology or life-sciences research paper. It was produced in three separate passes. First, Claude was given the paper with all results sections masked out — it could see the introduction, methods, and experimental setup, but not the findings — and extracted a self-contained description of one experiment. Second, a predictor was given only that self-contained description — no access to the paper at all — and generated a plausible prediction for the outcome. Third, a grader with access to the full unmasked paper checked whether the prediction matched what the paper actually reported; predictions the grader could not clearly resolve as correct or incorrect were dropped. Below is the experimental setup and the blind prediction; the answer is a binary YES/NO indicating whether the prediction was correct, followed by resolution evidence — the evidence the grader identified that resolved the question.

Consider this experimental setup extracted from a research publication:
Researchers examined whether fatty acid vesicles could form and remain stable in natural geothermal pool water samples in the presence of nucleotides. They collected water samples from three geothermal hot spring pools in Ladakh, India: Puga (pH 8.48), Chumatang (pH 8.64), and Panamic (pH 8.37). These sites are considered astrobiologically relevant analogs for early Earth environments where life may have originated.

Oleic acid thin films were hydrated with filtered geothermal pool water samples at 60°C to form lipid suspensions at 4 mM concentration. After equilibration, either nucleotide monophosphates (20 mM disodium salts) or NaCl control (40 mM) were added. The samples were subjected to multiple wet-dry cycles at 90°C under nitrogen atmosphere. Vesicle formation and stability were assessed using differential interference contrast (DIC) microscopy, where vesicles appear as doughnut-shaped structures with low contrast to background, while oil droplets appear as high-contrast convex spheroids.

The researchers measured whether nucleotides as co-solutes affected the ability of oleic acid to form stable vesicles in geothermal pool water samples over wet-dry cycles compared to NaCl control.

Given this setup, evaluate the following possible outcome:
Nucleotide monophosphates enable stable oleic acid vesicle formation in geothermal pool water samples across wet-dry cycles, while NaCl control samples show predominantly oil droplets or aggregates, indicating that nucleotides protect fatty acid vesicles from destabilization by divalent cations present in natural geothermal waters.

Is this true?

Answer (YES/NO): NO